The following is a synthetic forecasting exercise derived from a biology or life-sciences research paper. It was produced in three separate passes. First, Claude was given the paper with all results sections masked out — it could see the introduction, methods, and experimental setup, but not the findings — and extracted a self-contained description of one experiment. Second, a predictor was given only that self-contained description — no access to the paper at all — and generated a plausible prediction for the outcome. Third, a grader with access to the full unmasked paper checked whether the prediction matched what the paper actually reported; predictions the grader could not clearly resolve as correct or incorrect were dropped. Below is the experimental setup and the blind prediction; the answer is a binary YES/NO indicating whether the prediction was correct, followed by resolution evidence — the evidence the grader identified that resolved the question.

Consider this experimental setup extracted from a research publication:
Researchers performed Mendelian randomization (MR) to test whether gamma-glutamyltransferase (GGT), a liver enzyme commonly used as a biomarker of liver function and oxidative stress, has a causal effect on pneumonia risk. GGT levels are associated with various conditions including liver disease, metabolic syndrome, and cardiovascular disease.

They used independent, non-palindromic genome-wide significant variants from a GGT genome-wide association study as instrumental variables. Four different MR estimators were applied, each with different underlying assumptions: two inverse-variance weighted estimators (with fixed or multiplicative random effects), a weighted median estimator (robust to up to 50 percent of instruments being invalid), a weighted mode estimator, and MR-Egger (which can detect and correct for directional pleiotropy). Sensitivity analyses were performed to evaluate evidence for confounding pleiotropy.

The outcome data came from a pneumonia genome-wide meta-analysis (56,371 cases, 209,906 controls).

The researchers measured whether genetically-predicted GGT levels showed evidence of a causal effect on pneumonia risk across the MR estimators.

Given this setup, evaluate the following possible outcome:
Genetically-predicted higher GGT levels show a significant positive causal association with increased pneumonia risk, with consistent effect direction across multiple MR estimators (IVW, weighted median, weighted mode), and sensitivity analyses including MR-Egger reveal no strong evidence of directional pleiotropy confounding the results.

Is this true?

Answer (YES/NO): NO